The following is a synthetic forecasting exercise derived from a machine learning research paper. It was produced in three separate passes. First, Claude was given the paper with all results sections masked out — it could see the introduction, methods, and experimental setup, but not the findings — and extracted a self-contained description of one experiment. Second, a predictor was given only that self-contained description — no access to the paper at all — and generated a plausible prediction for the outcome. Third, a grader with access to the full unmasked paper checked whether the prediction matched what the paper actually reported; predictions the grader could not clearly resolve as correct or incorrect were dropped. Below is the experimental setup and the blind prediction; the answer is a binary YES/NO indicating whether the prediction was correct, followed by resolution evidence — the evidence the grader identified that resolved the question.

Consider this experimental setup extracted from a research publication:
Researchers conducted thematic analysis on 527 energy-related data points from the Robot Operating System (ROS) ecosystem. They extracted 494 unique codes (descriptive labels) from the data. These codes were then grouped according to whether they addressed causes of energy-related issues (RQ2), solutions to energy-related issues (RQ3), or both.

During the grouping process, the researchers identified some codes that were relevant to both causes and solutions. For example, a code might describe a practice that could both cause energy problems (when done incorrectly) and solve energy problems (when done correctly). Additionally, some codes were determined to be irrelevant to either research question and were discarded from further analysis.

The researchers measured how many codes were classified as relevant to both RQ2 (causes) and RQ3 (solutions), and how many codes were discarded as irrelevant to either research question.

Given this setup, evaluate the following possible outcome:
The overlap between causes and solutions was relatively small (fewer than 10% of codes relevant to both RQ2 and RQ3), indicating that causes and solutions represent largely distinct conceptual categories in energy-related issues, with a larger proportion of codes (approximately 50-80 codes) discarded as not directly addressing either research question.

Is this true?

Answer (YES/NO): YES